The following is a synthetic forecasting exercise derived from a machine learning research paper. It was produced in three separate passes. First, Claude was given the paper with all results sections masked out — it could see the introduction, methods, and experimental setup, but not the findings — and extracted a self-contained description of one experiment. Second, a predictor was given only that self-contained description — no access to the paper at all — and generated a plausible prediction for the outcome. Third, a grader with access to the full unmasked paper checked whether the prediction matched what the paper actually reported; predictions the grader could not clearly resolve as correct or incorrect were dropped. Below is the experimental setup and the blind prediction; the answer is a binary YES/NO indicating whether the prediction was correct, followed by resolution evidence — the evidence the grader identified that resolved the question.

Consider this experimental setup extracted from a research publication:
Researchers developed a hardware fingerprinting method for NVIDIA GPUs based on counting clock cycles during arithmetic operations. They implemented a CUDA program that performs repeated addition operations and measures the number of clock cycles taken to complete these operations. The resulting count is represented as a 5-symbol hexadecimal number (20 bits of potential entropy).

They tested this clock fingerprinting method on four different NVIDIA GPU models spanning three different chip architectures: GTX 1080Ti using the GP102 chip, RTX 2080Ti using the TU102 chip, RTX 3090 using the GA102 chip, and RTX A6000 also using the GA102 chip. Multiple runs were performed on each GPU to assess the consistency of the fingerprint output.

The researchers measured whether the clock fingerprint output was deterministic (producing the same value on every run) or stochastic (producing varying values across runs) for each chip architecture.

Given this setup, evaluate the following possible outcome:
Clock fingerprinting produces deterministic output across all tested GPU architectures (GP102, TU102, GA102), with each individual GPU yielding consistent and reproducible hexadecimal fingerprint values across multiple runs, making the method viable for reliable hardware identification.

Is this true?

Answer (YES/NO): NO